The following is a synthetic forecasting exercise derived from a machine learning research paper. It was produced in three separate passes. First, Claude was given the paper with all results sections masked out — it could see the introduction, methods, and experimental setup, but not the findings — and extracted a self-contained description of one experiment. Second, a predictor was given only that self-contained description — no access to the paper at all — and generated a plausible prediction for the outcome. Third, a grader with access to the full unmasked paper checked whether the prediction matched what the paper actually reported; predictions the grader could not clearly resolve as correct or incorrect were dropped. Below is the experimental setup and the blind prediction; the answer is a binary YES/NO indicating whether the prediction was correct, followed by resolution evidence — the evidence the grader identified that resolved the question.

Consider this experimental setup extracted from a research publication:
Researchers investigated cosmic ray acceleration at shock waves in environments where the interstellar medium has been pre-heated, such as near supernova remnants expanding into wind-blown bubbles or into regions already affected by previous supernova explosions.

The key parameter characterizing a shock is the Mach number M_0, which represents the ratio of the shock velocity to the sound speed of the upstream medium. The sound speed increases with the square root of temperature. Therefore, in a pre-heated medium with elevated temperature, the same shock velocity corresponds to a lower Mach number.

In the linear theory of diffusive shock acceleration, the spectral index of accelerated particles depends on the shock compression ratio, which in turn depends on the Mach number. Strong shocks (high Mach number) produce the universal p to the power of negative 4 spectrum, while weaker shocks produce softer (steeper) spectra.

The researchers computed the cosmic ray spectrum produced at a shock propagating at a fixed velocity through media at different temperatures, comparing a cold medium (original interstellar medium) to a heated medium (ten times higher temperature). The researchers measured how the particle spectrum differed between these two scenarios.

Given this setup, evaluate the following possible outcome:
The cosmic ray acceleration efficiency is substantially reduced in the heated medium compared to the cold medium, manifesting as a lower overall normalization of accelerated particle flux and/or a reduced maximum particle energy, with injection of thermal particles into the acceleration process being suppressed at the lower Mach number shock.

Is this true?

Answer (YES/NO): YES